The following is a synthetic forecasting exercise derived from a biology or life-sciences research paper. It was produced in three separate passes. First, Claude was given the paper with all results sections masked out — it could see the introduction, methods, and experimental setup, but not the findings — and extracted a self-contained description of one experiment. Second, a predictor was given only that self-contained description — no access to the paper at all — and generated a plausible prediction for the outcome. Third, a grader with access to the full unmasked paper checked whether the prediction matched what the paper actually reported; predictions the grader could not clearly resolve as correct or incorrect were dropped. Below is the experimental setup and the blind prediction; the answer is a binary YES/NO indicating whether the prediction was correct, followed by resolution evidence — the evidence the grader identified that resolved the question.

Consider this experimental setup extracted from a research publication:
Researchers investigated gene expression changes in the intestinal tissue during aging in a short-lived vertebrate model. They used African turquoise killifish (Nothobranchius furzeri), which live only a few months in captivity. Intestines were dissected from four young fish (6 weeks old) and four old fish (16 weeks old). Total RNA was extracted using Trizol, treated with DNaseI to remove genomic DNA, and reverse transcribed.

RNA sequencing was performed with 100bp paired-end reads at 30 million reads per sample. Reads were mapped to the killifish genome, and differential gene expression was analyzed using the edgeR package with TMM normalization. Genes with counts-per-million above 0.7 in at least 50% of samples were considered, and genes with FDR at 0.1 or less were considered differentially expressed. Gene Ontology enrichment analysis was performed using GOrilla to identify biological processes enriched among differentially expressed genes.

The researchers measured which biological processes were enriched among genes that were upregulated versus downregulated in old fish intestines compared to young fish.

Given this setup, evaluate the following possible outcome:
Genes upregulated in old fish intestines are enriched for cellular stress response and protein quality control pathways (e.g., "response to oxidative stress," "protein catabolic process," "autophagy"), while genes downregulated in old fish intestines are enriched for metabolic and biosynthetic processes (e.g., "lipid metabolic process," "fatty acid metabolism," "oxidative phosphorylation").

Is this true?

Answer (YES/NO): NO